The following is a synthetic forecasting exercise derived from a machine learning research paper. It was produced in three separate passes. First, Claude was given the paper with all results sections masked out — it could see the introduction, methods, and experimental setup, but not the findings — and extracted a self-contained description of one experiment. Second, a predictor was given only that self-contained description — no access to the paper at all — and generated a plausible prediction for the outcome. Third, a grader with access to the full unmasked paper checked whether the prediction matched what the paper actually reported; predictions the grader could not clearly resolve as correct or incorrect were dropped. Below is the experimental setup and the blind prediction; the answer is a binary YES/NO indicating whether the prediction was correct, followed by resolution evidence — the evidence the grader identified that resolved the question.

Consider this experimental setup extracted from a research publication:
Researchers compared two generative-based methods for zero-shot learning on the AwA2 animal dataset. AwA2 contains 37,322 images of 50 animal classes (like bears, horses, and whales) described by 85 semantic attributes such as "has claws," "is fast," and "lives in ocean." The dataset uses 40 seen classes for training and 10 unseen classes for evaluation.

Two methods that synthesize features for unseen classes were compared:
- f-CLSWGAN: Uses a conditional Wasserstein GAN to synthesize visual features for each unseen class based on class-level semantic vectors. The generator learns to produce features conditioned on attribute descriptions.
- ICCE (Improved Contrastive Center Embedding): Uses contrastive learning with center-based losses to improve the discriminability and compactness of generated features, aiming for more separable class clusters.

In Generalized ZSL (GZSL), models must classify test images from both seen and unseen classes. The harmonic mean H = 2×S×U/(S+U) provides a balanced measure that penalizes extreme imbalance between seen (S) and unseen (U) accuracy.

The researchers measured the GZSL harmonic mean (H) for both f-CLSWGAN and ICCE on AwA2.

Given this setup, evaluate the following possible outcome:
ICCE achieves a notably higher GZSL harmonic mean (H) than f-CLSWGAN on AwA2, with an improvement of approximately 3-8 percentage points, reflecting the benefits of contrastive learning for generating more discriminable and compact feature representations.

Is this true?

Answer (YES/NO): NO